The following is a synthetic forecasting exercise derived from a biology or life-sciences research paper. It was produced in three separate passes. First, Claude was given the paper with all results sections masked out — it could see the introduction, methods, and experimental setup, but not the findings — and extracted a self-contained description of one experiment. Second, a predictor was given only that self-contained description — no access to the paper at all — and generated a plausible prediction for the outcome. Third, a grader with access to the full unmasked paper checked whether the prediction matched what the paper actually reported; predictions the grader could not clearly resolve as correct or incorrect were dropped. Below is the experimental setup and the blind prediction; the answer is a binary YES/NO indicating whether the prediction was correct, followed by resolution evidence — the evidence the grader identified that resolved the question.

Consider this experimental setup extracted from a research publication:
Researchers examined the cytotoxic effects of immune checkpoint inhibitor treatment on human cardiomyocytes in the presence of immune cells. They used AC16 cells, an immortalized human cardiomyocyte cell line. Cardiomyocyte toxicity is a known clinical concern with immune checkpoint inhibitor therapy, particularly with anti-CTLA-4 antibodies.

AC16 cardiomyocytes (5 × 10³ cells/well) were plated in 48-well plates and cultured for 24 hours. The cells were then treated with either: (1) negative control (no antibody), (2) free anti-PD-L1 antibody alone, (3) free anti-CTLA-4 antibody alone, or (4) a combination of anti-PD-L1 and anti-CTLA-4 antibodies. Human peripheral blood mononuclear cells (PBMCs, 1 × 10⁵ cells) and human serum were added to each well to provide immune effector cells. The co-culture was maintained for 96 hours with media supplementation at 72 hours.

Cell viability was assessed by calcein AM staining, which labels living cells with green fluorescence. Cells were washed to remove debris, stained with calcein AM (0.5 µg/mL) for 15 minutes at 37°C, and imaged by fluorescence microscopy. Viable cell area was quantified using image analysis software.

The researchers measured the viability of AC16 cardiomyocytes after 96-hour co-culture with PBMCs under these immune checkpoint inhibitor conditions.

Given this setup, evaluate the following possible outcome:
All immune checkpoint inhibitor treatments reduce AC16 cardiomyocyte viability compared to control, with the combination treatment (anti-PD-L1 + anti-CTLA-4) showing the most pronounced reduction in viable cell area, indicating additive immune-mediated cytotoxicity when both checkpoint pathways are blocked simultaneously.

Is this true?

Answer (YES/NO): NO